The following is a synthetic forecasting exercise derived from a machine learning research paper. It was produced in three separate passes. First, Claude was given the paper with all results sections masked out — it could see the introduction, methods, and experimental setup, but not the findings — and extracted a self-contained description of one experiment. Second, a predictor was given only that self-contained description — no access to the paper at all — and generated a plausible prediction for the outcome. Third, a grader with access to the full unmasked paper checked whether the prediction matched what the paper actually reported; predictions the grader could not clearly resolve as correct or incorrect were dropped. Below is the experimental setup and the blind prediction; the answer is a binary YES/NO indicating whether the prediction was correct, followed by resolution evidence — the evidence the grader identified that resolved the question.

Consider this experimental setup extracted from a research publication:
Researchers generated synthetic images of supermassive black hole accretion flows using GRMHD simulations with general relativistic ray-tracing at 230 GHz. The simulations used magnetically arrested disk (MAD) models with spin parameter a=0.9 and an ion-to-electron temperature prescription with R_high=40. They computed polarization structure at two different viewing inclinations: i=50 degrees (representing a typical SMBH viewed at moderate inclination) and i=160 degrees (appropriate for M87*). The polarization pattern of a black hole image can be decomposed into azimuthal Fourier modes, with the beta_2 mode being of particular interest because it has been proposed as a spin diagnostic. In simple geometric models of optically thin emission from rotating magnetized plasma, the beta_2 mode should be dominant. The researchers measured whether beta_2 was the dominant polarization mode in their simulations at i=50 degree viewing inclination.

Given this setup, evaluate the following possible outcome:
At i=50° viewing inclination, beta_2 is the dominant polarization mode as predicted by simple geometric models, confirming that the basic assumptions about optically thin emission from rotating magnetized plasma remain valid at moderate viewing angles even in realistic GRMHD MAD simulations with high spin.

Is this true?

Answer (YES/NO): NO